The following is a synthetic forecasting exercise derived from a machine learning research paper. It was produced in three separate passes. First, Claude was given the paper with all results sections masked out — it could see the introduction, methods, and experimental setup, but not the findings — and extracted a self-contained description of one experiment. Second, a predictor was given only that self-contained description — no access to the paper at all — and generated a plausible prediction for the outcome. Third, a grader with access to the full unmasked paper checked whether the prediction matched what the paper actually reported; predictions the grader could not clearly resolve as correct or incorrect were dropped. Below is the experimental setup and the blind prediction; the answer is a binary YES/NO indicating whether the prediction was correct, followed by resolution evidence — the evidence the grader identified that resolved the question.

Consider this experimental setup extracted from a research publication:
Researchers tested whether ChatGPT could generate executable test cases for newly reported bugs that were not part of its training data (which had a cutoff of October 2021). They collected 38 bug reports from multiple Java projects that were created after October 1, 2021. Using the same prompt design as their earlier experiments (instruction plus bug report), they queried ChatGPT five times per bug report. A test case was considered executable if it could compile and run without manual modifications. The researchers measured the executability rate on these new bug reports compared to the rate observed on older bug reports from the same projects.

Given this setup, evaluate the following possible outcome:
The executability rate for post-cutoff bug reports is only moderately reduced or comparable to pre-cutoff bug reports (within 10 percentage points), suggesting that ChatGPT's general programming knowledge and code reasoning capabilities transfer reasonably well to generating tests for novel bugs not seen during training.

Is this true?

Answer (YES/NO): YES